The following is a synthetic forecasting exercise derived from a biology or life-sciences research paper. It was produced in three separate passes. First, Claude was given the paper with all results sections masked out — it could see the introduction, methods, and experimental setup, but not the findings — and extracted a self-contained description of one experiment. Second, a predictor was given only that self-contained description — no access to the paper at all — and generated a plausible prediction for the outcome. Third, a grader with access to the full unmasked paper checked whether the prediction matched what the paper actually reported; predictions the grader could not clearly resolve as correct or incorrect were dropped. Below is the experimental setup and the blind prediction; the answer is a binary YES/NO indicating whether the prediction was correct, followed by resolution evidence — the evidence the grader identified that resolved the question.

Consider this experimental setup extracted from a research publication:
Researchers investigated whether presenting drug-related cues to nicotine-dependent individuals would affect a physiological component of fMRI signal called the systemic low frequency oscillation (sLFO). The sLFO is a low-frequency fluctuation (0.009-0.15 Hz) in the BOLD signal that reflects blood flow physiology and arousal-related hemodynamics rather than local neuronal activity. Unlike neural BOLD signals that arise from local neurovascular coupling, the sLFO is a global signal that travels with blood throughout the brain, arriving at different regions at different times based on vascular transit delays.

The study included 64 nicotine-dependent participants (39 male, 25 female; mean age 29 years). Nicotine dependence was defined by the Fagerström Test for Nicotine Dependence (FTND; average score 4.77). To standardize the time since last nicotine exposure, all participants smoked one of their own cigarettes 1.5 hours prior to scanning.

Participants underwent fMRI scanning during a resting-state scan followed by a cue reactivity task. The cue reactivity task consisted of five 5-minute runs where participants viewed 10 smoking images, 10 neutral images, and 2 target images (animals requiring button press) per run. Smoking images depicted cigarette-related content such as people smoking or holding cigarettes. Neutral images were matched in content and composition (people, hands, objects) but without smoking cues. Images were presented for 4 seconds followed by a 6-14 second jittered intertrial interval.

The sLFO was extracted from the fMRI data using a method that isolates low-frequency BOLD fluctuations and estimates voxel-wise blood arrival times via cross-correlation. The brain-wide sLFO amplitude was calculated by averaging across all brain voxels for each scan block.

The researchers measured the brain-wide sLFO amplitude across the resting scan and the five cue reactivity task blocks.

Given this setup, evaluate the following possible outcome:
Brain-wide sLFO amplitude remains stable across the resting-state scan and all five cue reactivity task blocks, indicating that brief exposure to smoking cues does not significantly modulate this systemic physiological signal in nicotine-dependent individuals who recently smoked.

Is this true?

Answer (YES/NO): NO